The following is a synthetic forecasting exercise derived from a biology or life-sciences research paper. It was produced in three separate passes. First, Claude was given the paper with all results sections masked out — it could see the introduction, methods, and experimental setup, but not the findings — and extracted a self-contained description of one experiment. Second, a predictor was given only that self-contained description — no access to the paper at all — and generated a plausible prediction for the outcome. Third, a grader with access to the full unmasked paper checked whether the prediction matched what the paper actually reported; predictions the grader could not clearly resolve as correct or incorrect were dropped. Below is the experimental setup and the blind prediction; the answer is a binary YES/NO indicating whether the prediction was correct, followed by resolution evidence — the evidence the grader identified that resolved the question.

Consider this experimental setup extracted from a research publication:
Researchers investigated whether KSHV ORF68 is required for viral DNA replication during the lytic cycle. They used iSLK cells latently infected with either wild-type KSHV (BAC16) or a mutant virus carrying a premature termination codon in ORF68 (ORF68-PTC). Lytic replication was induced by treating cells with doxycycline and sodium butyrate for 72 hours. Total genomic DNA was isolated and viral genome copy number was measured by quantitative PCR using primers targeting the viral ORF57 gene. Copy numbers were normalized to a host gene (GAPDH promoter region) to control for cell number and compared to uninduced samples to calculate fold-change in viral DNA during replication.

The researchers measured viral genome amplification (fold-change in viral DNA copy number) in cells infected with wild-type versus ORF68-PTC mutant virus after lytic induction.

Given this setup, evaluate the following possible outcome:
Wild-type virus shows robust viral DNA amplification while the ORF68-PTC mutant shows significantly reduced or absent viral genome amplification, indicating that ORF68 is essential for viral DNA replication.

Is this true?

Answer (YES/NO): NO